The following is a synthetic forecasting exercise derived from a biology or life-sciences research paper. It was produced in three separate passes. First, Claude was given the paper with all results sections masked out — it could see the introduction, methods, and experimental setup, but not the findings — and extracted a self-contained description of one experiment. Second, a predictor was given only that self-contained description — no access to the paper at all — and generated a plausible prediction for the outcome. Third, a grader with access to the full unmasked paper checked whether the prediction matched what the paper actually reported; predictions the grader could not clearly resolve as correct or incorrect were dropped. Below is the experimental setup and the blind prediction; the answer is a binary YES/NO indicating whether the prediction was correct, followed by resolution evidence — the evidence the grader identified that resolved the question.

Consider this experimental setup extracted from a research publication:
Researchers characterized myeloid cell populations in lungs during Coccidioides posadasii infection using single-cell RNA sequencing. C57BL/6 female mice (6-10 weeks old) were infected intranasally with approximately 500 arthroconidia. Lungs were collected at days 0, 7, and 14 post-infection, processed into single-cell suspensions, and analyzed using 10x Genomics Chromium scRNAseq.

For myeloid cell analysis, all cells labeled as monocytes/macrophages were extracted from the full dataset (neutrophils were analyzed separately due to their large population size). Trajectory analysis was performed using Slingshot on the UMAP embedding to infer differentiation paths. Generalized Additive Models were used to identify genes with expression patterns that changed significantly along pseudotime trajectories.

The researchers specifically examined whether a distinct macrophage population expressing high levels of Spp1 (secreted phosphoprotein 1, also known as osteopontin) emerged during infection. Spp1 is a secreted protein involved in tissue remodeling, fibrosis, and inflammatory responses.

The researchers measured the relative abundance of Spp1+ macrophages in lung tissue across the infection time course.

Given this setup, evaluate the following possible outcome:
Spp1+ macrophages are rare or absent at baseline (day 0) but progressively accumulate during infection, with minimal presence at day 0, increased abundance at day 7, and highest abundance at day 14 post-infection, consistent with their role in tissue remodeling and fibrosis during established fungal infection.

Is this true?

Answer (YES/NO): YES